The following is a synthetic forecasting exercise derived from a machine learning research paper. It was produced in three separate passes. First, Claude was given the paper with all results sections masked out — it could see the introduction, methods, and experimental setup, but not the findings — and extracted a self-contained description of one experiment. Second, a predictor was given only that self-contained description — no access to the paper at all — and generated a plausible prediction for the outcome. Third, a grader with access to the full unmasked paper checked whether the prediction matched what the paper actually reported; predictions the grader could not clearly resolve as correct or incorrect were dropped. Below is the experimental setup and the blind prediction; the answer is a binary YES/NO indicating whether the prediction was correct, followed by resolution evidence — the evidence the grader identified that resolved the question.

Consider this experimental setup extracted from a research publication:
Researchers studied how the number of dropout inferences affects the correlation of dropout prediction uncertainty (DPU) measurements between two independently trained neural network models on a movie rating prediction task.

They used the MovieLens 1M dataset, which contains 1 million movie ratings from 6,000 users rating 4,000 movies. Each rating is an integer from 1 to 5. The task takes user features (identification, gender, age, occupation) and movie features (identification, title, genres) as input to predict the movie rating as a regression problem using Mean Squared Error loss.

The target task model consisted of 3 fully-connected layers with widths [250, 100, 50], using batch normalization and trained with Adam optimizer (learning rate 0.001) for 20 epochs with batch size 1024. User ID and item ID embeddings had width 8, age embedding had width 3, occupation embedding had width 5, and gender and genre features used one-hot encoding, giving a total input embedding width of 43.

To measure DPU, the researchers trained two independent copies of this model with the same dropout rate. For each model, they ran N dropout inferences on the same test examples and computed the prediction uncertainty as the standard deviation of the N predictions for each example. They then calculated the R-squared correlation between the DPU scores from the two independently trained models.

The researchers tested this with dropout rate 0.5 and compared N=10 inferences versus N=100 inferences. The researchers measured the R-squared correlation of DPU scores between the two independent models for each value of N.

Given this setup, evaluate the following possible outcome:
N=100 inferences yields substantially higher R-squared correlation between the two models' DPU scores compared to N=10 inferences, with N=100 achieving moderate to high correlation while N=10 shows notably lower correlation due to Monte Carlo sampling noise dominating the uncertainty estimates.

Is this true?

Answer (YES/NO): YES